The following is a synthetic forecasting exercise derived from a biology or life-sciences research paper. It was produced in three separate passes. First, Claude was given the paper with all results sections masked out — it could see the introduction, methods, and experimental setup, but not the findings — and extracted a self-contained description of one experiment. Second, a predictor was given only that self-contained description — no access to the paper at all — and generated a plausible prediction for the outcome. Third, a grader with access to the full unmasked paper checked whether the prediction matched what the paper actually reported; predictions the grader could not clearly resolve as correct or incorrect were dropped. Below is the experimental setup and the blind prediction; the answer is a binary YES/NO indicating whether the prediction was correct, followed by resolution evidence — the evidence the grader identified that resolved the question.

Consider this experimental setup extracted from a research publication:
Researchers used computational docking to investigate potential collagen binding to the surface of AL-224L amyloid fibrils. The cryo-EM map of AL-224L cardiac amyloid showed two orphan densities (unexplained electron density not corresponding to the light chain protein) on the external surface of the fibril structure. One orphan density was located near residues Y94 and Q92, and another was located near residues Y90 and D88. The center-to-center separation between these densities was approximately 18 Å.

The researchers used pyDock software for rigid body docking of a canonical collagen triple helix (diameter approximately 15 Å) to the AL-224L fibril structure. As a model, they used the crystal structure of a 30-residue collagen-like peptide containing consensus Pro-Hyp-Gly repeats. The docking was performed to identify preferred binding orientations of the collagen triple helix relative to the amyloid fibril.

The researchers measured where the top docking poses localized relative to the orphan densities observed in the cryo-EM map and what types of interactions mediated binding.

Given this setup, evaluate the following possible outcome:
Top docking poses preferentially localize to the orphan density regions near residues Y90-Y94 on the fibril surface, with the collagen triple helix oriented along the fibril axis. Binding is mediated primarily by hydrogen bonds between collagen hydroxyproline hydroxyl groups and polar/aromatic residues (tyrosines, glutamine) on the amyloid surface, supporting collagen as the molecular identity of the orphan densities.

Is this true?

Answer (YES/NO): NO